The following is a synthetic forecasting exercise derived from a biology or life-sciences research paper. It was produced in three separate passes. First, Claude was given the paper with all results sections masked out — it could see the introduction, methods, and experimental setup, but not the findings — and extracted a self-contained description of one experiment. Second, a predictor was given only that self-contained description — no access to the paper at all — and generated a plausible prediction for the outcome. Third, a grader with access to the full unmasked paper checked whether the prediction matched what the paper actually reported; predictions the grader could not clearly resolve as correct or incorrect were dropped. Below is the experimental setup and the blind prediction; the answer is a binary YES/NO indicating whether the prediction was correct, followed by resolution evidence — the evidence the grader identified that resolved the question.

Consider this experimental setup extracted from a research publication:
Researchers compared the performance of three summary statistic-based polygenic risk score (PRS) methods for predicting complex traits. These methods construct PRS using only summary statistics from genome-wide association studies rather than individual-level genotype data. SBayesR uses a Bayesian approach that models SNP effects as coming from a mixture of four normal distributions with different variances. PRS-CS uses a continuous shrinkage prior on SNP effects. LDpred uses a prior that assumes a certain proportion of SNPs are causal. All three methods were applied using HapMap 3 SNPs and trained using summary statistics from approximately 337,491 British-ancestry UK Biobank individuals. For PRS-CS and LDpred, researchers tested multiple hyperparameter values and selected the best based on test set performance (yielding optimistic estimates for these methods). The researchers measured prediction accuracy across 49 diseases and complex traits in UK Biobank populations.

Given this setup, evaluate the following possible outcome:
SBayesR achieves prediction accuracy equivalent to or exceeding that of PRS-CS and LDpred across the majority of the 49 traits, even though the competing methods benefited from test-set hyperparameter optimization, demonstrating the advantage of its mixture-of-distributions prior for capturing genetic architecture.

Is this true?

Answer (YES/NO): YES